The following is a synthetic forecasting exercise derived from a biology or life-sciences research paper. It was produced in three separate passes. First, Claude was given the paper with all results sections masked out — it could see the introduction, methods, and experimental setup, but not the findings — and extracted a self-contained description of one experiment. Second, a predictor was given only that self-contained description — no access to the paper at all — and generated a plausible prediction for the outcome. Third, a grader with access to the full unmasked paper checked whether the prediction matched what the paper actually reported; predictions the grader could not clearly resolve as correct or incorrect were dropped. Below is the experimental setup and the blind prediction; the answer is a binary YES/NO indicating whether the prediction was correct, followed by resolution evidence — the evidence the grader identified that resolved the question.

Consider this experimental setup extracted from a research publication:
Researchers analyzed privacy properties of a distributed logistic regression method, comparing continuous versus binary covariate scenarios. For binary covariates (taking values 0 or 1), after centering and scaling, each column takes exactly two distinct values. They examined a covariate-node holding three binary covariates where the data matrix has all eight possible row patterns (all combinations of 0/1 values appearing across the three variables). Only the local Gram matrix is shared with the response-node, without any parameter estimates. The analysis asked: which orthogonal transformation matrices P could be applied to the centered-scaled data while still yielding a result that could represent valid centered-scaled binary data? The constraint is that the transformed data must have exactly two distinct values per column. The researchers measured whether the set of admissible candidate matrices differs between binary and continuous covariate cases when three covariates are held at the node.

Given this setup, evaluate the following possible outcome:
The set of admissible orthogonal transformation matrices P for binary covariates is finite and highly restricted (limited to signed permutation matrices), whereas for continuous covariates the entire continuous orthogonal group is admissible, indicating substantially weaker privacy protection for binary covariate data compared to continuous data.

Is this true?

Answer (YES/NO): NO